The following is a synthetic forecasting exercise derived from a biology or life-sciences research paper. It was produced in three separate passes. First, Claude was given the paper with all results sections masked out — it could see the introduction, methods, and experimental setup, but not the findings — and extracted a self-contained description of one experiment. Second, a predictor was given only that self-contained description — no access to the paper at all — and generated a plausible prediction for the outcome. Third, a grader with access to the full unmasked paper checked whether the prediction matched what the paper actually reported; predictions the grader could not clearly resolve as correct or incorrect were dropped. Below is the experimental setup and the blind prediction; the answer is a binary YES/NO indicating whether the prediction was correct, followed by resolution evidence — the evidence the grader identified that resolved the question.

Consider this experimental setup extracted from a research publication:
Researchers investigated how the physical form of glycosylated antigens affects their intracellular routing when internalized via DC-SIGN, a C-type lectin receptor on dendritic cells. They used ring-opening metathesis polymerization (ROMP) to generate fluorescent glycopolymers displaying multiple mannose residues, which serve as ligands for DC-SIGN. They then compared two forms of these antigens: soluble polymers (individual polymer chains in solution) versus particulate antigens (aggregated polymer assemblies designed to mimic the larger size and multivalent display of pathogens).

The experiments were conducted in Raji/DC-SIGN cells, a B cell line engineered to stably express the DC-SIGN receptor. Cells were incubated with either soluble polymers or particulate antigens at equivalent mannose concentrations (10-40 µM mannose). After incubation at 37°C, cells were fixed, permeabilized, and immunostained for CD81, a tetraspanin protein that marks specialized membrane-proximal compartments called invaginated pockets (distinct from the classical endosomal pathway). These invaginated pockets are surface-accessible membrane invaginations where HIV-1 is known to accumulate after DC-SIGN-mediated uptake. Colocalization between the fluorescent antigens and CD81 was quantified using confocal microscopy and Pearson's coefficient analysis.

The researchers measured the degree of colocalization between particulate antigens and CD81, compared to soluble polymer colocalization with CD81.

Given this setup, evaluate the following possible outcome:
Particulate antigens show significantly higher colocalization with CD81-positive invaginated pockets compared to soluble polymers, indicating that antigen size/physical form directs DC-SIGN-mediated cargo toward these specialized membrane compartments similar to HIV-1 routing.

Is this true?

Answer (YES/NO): YES